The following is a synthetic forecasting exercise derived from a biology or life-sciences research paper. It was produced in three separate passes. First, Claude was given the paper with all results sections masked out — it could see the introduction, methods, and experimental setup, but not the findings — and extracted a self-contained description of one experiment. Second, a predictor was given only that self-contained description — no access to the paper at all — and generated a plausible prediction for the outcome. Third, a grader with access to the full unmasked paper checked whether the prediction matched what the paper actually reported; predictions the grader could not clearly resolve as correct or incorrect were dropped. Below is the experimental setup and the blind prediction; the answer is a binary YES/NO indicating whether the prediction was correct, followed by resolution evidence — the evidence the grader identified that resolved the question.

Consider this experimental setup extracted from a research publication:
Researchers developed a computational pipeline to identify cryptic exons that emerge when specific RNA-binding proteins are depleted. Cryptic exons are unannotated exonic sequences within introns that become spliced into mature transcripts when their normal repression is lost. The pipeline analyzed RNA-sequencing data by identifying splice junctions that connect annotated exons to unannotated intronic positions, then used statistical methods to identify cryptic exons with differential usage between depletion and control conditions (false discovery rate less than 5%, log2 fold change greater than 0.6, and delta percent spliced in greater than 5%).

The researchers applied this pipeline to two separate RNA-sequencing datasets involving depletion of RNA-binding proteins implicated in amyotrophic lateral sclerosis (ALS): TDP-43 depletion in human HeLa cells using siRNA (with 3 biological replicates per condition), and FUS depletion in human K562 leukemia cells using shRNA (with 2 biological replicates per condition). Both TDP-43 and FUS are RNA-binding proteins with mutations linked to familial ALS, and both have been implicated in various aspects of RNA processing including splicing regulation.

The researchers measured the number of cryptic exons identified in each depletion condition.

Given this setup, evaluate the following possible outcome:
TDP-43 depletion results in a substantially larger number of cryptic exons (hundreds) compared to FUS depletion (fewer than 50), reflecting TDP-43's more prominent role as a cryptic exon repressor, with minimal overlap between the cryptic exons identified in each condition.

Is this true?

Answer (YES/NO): NO